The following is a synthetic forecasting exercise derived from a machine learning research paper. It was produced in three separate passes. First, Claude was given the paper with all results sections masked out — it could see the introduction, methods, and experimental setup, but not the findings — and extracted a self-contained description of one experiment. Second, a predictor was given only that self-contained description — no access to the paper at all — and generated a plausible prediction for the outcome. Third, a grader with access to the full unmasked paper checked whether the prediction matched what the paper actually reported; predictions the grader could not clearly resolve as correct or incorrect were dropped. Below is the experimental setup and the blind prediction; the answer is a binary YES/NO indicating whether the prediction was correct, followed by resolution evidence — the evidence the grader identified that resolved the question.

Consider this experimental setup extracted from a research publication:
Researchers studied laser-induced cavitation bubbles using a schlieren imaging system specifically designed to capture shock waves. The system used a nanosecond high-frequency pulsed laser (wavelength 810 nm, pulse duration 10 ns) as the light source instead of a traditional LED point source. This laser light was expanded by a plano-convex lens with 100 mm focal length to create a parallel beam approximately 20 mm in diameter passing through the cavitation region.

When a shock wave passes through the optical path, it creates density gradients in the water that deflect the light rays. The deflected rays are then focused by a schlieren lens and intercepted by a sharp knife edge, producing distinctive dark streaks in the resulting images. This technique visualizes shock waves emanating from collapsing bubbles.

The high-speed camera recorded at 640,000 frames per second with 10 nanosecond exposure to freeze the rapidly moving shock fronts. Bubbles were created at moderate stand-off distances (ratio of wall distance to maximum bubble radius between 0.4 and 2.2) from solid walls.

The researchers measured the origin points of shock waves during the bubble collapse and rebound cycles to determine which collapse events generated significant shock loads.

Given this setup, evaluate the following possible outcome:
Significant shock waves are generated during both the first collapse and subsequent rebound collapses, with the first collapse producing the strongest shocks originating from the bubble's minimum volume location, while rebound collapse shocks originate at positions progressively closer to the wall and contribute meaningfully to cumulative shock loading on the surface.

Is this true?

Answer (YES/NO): NO